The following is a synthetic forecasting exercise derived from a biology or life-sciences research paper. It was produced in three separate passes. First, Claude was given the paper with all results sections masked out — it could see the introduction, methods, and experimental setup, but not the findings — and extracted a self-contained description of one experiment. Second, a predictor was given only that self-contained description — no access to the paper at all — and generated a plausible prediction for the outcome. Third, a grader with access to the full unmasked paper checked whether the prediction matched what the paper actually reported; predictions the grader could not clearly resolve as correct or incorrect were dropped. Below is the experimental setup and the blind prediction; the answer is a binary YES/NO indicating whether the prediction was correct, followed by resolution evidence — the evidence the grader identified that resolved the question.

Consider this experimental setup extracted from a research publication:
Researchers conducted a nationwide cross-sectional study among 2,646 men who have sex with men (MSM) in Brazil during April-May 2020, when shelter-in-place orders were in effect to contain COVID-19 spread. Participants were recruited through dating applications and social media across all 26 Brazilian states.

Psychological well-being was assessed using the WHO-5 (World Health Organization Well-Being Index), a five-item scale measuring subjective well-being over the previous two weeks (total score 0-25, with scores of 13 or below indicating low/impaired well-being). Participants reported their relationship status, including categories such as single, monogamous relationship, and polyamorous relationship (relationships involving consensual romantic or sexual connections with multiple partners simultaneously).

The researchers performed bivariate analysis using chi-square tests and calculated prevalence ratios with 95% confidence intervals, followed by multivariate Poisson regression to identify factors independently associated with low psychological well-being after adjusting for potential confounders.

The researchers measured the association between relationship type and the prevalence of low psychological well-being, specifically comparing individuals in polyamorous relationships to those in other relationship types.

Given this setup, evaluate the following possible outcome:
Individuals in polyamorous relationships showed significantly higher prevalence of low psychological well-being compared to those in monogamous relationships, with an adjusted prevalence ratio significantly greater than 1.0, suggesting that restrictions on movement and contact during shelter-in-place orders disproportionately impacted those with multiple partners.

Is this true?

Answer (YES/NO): YES